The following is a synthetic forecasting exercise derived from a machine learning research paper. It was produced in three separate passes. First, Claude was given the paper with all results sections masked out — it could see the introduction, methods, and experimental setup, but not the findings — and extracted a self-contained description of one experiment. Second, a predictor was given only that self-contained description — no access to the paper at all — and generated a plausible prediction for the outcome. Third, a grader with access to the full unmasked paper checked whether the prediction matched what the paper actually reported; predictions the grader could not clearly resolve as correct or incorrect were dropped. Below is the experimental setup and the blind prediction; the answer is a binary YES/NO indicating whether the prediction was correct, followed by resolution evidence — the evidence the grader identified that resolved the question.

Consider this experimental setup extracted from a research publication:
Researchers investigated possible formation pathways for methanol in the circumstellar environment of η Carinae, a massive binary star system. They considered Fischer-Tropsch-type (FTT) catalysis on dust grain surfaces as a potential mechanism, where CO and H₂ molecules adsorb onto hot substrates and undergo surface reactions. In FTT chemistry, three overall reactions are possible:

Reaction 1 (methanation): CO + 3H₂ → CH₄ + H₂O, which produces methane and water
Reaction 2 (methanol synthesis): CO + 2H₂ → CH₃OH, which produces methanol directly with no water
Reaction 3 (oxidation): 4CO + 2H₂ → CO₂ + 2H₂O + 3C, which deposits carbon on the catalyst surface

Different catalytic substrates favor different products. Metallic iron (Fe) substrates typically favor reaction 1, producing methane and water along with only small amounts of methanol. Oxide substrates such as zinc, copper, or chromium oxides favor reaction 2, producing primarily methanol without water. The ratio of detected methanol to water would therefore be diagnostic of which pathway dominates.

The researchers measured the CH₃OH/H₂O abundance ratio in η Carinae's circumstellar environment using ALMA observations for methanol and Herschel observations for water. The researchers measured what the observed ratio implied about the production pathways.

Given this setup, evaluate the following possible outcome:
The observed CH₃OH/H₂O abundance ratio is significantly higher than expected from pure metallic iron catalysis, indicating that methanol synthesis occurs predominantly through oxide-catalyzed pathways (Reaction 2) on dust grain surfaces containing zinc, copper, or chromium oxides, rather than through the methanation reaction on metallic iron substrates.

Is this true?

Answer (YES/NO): NO